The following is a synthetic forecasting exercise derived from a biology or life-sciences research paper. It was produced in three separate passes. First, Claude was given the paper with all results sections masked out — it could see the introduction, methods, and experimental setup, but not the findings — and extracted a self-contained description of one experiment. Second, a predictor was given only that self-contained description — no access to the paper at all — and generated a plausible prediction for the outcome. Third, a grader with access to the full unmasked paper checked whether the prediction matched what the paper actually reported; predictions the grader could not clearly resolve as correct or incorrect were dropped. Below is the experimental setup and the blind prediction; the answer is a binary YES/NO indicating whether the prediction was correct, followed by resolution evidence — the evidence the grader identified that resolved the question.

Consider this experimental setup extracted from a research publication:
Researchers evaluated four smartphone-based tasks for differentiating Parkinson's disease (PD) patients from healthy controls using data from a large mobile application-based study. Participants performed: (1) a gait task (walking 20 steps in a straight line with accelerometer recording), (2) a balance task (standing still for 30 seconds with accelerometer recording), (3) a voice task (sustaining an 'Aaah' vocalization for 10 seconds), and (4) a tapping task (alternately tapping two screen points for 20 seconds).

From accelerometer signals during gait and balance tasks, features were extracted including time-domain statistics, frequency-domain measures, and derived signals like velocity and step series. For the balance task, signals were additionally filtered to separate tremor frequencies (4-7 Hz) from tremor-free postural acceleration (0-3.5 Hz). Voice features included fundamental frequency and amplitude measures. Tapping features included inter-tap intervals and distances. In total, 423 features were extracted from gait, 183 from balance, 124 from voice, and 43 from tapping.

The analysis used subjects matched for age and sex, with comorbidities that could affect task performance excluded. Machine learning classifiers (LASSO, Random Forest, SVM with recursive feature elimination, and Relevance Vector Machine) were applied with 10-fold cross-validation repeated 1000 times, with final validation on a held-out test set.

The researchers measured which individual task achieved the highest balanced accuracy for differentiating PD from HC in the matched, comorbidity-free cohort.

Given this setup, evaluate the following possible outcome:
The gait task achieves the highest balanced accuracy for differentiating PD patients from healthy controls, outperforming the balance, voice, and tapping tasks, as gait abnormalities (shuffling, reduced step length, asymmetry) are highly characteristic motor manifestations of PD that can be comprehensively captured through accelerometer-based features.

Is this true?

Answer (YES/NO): NO